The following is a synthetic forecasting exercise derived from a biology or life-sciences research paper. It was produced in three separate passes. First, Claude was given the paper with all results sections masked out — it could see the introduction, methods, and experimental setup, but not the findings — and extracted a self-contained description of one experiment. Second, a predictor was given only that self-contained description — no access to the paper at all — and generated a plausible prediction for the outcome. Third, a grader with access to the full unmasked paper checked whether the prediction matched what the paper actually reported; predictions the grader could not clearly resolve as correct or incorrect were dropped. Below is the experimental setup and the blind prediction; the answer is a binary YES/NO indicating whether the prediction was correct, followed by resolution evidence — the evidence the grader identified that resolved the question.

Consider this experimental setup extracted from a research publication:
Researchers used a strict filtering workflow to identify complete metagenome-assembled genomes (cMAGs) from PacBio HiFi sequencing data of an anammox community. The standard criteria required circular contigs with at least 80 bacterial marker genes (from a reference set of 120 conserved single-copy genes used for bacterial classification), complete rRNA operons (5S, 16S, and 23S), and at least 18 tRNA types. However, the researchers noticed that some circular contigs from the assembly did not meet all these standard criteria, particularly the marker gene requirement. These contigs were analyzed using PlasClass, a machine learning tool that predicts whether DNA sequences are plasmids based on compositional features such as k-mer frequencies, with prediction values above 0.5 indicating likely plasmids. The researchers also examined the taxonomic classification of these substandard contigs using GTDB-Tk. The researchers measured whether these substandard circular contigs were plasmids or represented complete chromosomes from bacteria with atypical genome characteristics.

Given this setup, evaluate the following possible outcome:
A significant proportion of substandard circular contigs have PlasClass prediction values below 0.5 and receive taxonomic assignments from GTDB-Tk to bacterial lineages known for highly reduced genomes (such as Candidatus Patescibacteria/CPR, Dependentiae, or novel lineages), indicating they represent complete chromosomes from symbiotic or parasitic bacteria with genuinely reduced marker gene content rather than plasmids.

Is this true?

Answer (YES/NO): YES